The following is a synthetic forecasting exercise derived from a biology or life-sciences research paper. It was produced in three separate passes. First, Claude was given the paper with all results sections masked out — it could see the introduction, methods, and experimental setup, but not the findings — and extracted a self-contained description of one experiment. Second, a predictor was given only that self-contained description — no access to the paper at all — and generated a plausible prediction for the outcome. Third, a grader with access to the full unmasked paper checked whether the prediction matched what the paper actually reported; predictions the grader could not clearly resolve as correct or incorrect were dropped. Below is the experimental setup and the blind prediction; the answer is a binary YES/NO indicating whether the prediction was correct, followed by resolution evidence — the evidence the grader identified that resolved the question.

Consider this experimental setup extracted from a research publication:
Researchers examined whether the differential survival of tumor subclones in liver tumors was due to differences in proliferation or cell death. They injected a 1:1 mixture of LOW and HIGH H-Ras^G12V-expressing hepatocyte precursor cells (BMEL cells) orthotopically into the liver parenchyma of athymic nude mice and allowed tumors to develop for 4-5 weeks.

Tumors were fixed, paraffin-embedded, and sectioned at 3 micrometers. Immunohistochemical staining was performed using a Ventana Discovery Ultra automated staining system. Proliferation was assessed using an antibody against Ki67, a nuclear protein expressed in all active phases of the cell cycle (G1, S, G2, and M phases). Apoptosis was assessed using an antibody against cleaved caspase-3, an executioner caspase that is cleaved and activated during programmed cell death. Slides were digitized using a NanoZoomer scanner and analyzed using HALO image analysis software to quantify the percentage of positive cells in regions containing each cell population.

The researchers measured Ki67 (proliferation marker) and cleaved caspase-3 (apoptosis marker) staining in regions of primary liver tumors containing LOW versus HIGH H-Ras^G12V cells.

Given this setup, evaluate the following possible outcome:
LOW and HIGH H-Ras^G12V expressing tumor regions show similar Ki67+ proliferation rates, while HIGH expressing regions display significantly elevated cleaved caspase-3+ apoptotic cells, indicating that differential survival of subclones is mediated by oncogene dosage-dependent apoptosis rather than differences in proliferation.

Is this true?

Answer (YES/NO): NO